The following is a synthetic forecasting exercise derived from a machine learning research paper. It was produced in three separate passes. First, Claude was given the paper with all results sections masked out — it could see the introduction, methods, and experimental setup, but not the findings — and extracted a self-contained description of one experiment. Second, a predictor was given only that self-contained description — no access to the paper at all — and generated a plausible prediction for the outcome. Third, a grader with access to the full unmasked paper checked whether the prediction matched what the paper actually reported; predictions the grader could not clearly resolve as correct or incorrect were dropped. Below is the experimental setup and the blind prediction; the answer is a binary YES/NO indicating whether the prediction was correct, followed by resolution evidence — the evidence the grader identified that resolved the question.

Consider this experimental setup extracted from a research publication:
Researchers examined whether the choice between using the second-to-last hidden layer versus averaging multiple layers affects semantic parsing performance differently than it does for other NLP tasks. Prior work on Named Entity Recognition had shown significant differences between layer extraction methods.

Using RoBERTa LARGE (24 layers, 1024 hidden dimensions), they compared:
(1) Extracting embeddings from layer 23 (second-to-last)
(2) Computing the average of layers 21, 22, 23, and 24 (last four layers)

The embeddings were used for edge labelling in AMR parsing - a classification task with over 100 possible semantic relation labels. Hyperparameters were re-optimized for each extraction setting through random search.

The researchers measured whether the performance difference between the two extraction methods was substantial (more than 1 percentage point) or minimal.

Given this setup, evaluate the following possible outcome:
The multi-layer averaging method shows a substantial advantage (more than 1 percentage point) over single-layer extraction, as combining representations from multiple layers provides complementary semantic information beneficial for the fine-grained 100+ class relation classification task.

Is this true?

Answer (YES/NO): NO